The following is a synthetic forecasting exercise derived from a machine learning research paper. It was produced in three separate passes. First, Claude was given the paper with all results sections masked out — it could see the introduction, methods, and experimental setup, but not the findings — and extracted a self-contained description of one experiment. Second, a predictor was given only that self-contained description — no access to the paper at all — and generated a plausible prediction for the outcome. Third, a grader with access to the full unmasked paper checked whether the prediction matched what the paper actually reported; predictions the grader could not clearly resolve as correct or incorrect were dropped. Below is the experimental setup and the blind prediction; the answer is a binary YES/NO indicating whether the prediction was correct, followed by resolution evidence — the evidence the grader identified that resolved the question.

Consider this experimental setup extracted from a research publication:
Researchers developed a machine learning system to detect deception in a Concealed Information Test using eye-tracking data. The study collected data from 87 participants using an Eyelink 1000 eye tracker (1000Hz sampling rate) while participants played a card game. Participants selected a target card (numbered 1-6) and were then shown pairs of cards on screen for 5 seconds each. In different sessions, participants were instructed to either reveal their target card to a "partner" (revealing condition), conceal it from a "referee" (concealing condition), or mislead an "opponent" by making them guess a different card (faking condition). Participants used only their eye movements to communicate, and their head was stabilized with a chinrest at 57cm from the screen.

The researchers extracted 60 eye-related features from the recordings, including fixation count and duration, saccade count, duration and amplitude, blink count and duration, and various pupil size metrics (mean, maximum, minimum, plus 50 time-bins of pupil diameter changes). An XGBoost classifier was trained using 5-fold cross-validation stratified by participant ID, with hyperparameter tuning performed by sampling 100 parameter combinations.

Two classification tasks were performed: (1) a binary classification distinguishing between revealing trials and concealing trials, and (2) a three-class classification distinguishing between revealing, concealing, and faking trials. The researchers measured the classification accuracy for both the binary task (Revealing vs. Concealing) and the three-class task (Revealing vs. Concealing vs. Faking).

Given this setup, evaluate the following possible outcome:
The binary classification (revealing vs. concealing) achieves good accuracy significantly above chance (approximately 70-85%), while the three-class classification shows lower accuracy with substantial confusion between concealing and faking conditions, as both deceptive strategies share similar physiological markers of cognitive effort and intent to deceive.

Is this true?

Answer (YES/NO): NO